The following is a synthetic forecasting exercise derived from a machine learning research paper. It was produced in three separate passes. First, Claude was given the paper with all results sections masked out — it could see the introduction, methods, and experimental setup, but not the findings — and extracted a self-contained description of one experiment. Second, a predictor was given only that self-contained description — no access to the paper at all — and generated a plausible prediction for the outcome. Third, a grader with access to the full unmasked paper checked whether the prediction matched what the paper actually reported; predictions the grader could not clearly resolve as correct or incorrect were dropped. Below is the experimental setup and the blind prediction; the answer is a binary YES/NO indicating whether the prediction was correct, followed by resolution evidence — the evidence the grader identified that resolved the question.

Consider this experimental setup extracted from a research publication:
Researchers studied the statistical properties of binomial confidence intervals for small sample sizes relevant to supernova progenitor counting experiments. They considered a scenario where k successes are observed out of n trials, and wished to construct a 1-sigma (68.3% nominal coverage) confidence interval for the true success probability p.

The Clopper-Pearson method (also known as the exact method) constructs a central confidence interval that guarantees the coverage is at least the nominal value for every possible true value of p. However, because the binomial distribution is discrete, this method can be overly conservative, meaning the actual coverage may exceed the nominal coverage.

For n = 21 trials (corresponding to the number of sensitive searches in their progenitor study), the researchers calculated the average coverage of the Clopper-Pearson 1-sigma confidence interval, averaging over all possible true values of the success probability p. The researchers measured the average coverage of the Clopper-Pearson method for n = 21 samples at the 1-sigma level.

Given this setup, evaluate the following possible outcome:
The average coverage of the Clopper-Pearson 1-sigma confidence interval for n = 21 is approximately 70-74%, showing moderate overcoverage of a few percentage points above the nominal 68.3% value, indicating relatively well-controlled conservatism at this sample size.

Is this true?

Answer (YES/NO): NO